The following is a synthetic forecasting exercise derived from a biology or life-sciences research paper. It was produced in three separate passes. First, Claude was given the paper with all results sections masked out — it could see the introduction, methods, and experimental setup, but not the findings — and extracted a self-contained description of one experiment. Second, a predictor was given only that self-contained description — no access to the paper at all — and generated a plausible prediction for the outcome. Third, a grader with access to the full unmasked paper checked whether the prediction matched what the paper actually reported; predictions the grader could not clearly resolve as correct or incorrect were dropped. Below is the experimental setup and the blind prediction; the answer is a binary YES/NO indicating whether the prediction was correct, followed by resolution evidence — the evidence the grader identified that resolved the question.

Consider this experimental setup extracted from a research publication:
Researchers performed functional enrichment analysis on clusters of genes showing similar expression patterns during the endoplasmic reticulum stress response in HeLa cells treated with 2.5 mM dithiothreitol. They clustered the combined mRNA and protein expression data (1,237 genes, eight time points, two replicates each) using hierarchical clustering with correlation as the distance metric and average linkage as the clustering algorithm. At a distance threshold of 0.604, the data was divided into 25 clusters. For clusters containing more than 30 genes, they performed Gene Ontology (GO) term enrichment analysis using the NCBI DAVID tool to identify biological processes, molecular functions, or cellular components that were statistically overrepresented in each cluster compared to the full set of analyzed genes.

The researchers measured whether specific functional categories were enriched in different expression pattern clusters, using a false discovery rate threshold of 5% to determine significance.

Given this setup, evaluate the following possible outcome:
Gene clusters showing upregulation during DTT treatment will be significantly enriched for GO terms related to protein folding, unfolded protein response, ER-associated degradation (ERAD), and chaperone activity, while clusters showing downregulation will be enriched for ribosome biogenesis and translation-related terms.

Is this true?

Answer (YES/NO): NO